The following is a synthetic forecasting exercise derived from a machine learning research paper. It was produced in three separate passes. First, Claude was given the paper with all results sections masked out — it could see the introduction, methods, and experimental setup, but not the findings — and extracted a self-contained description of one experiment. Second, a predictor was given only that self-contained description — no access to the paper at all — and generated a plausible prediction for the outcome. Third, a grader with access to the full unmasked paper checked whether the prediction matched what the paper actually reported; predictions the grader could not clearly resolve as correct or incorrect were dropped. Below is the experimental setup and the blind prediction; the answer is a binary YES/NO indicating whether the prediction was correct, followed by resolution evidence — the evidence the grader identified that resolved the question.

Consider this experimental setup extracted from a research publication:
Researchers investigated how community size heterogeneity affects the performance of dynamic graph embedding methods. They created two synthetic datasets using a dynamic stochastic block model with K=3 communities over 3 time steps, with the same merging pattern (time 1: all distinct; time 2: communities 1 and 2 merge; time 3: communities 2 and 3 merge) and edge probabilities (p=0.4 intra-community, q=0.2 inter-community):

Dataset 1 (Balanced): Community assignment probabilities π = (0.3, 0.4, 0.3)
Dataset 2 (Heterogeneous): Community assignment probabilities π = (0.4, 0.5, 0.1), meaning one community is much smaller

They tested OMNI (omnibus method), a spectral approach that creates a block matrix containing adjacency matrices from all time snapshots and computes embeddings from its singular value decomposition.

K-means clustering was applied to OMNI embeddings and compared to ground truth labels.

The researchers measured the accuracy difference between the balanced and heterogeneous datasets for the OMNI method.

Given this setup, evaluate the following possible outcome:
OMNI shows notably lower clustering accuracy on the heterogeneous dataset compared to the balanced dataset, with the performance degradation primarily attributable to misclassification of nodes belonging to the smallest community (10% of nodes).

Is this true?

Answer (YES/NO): NO